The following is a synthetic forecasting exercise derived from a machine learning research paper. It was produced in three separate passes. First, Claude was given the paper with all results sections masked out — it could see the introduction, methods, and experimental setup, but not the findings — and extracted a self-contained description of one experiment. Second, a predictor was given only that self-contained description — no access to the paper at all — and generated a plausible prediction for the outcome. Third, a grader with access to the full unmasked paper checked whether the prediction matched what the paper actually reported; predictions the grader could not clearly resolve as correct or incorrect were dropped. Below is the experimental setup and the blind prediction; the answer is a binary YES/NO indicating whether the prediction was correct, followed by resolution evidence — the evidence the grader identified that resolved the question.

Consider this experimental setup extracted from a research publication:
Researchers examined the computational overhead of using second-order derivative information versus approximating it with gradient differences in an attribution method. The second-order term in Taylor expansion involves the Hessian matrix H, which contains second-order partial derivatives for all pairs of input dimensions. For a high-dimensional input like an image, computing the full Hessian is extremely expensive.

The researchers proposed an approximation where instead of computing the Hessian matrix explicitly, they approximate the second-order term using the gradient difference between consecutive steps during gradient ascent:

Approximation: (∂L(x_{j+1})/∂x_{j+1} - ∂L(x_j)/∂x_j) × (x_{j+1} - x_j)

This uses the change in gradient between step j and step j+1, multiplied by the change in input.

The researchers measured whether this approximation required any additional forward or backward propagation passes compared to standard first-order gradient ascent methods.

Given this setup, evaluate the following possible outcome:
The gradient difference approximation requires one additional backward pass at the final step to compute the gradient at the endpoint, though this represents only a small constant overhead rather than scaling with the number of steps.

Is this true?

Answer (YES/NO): NO